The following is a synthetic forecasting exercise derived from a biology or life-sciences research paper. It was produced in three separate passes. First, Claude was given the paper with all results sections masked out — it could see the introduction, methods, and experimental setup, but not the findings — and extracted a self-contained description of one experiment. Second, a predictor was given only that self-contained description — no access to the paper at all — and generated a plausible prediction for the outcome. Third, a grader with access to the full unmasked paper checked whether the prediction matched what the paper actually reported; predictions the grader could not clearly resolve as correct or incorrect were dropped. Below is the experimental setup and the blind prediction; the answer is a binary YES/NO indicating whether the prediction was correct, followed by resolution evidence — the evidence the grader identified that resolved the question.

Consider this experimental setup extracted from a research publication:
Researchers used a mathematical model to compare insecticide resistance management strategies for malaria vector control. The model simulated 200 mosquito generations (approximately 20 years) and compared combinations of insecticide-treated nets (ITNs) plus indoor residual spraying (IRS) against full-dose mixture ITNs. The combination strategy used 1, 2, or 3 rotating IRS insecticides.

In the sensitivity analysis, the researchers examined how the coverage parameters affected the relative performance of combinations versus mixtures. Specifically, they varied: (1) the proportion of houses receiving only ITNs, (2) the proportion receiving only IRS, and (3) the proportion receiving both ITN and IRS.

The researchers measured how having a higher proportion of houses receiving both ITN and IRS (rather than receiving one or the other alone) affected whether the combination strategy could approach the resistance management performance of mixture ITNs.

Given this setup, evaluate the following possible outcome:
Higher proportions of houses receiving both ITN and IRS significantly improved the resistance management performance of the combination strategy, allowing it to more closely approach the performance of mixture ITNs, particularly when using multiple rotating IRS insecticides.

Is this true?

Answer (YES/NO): YES